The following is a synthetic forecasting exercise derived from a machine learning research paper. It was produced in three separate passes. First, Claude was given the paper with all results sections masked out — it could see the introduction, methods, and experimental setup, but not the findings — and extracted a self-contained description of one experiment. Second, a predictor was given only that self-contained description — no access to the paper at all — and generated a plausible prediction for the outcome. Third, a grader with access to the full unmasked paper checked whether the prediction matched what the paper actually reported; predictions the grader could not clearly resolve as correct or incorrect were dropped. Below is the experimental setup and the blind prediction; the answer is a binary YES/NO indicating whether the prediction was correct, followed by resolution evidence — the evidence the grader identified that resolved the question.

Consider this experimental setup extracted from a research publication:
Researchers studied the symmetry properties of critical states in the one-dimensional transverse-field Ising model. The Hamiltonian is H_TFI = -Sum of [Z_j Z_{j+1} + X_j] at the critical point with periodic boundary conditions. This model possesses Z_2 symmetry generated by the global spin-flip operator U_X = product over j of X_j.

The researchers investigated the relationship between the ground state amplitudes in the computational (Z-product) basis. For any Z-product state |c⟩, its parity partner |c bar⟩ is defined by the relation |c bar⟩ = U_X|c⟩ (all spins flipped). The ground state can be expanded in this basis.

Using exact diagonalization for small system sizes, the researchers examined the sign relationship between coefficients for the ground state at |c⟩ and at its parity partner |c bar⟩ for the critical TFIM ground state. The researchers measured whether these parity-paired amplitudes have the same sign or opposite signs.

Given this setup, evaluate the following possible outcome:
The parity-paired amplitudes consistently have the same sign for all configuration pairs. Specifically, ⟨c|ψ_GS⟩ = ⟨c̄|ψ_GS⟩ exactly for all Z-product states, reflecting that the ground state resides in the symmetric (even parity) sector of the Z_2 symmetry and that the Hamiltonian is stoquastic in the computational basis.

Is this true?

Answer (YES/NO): YES